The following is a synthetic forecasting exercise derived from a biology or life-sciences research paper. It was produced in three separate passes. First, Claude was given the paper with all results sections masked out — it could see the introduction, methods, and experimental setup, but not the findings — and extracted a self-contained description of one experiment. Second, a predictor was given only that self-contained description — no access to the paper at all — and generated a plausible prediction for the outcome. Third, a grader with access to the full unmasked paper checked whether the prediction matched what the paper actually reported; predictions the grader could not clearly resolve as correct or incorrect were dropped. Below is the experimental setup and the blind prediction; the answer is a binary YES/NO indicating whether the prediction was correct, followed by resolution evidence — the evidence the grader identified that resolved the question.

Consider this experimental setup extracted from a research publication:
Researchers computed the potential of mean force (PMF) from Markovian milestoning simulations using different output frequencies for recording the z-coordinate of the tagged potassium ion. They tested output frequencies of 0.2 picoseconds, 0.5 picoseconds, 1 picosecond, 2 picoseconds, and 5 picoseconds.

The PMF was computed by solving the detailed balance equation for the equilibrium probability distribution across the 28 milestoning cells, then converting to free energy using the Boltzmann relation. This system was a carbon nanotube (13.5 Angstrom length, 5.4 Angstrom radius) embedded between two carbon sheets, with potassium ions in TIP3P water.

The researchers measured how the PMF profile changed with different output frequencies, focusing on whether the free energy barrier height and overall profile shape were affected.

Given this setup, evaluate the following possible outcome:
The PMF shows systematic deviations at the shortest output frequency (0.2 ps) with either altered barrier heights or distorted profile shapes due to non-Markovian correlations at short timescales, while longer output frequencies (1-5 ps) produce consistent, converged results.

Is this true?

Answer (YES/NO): NO